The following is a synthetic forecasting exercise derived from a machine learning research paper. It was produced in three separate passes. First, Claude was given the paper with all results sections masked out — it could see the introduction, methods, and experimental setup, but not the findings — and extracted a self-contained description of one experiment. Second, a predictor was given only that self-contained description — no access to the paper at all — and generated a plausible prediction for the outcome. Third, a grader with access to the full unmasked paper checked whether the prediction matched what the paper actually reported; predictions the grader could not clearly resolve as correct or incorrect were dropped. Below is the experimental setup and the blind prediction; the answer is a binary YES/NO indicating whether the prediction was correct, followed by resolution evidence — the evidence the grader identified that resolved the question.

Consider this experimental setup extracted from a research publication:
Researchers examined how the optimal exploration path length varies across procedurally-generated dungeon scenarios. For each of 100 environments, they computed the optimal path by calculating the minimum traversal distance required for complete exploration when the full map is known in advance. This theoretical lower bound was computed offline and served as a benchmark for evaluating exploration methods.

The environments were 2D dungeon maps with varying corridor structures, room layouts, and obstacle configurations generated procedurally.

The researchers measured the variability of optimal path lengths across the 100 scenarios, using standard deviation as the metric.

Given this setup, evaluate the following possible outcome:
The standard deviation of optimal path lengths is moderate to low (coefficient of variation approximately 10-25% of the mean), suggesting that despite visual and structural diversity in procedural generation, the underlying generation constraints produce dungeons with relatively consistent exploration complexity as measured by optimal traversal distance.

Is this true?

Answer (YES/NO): YES